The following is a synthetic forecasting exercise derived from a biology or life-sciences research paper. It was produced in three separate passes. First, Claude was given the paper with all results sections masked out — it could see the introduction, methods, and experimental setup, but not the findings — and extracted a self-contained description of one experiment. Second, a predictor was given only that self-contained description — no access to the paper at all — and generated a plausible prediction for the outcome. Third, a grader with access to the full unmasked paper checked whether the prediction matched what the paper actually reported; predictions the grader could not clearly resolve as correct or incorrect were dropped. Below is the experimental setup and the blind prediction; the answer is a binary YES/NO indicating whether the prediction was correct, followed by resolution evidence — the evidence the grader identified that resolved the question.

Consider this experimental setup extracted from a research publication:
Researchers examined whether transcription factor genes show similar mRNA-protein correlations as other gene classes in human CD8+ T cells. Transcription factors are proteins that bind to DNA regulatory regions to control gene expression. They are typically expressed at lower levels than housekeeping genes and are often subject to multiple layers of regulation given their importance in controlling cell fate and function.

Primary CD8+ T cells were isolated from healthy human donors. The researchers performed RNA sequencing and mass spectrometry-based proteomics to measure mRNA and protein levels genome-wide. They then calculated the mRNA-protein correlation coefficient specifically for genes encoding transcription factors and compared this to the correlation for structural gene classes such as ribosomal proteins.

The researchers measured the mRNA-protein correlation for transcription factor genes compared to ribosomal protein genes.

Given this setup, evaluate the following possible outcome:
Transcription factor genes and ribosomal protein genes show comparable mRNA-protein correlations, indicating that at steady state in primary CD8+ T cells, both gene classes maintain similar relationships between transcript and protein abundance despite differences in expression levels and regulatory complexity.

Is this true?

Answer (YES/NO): NO